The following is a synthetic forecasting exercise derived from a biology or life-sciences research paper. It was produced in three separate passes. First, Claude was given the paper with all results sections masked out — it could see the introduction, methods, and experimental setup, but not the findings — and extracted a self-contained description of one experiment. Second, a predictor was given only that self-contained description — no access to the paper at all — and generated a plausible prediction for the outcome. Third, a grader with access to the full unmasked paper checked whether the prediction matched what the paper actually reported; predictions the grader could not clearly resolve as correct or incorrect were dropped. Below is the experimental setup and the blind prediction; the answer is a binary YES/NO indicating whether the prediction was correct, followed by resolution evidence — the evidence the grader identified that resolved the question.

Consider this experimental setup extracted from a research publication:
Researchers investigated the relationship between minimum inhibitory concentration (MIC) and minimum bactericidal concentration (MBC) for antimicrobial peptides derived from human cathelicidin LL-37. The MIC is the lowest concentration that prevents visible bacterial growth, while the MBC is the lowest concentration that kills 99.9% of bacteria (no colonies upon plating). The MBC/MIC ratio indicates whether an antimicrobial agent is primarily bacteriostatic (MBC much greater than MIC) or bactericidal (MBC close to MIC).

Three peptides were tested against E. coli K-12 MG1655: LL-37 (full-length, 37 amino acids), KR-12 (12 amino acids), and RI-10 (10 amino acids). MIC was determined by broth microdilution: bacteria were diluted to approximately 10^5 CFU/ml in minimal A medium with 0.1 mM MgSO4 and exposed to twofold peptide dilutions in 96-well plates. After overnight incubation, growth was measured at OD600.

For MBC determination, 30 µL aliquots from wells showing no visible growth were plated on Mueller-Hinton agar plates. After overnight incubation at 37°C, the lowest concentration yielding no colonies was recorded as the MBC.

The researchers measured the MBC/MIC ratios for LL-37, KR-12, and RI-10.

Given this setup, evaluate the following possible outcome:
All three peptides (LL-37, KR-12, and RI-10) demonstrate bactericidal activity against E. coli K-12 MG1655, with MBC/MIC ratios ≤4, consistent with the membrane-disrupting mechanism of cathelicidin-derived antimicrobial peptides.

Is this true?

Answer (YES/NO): NO